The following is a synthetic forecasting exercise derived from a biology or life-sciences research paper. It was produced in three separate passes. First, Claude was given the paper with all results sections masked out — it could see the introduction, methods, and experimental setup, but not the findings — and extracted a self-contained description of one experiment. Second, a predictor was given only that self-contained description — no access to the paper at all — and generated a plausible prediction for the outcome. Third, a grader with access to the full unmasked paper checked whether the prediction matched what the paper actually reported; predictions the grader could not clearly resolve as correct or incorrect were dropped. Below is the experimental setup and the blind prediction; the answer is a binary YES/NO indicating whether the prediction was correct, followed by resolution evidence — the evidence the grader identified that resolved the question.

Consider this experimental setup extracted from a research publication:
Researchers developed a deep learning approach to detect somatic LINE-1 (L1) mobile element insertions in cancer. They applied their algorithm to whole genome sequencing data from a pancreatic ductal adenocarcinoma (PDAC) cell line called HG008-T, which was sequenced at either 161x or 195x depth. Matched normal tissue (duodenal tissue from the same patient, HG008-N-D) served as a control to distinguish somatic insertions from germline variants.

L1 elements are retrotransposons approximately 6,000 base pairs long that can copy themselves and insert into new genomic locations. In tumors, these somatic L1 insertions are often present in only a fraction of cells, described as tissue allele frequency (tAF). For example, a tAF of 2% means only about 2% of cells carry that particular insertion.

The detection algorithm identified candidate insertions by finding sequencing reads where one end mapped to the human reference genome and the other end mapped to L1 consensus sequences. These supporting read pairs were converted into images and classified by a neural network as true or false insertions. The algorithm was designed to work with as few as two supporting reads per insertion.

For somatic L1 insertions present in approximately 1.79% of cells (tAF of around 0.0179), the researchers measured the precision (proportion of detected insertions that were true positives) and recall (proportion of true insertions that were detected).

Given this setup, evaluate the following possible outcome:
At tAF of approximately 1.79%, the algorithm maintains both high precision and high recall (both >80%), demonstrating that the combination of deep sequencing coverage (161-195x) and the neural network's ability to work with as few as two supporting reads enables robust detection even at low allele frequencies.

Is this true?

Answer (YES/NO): NO